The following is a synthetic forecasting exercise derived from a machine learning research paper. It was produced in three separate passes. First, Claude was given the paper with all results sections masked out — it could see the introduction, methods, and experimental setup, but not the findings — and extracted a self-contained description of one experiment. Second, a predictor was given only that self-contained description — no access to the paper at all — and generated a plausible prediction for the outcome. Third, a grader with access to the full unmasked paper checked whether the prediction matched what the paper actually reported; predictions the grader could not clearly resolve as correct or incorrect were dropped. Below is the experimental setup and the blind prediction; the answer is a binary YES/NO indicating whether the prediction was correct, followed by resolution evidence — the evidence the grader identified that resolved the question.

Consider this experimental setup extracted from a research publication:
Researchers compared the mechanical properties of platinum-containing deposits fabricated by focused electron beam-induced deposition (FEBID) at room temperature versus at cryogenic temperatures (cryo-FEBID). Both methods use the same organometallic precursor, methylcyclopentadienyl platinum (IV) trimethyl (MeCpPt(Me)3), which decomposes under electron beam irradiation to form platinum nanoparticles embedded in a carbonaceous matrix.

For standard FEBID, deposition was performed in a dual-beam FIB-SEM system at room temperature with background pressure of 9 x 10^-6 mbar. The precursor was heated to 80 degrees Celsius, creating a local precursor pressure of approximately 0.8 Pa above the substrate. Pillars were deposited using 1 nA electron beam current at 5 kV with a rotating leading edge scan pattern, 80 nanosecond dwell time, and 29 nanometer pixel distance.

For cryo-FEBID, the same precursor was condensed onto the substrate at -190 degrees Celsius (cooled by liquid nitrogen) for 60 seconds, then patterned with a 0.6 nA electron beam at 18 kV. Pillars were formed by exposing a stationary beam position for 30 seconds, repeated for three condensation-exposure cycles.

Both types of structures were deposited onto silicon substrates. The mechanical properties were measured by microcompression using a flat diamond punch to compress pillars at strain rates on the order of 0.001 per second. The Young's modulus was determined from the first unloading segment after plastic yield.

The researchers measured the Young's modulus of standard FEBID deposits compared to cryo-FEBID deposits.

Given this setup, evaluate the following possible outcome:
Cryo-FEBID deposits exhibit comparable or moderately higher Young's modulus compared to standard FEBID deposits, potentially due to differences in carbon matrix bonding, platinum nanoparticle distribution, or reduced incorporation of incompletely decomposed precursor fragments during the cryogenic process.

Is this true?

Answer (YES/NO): NO